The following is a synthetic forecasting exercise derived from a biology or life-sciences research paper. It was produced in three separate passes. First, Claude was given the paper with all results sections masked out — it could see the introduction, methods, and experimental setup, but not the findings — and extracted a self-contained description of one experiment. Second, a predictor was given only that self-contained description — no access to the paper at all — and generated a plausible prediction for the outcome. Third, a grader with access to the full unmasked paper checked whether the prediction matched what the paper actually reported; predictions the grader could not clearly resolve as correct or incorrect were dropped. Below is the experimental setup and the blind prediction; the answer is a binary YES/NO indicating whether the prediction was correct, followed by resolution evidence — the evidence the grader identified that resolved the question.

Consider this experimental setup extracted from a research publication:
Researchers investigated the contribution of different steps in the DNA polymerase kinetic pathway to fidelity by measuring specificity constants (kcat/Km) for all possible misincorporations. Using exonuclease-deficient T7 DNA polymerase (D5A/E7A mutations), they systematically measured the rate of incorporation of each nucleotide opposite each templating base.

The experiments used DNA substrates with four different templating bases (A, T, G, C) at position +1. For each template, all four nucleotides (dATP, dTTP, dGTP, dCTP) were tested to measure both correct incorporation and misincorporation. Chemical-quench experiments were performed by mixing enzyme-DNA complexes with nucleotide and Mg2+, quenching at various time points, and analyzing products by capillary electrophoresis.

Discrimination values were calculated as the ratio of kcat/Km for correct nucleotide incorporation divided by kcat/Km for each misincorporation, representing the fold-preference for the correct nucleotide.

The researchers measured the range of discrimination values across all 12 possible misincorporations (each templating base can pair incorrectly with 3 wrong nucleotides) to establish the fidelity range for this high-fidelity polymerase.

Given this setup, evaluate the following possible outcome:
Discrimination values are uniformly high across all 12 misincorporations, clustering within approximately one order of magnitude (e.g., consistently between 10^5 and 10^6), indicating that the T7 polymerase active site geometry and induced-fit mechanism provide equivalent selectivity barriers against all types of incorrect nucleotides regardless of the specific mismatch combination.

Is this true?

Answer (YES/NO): NO